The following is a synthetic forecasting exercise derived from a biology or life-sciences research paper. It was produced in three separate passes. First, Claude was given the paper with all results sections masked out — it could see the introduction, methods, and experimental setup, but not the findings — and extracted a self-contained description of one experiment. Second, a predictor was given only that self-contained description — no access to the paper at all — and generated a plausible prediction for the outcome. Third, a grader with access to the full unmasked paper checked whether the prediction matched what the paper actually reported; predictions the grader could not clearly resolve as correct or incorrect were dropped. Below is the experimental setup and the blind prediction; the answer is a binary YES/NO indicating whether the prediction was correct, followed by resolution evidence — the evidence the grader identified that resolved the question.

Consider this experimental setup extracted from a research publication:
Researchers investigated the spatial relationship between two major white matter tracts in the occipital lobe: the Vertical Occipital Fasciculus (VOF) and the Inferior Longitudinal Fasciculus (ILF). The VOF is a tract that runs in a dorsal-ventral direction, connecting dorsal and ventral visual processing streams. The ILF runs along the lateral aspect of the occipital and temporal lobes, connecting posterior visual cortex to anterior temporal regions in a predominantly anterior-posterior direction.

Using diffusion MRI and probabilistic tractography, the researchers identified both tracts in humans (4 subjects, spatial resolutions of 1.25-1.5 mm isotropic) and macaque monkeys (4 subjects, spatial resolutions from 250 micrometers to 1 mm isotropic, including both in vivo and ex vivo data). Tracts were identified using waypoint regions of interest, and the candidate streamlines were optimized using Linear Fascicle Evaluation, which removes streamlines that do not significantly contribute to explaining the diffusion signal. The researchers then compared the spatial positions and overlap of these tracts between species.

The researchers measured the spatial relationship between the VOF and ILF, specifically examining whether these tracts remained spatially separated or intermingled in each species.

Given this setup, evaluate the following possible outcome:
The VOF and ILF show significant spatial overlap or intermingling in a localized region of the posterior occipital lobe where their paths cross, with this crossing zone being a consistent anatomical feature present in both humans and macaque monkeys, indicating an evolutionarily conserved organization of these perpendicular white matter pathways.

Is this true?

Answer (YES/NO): NO